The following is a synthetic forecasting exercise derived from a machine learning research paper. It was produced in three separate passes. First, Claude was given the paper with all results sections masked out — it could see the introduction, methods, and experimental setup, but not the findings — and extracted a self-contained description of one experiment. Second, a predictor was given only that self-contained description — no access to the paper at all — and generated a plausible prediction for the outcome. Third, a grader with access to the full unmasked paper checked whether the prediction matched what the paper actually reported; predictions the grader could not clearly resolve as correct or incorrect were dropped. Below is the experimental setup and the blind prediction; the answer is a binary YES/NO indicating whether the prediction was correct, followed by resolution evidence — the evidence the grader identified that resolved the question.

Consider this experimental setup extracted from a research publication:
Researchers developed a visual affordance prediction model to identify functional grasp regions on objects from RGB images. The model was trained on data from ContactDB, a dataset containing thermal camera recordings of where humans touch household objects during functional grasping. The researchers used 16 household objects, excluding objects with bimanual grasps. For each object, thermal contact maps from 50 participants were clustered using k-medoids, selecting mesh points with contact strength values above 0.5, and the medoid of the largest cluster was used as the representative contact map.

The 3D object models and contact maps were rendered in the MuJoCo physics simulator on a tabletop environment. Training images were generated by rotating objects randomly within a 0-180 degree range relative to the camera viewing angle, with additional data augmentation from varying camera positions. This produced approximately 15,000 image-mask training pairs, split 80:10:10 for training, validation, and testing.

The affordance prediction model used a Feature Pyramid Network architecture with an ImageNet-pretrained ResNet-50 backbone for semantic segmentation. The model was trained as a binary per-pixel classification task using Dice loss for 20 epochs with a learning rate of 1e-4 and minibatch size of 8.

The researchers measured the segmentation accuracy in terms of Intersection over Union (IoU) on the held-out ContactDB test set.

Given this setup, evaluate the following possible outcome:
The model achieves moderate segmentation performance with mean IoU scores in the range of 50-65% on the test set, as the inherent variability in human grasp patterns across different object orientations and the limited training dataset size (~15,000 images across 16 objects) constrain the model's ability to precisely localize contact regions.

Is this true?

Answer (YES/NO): NO